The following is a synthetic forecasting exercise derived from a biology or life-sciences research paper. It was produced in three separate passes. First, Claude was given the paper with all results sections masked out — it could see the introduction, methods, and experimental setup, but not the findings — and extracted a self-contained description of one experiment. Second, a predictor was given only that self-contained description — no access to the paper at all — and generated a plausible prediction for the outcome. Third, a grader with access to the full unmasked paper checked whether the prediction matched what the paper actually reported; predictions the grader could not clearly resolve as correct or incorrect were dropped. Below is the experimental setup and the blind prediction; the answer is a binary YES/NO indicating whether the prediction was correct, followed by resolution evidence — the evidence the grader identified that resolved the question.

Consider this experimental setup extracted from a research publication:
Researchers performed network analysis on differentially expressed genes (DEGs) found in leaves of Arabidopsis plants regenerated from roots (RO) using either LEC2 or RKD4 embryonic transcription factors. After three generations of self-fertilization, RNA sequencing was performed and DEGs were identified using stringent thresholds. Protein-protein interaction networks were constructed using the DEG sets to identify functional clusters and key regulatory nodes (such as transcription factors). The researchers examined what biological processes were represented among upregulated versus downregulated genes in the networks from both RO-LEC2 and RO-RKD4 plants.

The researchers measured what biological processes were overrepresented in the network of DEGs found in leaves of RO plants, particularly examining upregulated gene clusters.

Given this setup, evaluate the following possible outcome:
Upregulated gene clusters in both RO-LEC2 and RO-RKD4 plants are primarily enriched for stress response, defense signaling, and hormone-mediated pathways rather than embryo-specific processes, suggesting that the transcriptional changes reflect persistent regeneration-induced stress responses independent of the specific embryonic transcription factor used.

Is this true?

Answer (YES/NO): YES